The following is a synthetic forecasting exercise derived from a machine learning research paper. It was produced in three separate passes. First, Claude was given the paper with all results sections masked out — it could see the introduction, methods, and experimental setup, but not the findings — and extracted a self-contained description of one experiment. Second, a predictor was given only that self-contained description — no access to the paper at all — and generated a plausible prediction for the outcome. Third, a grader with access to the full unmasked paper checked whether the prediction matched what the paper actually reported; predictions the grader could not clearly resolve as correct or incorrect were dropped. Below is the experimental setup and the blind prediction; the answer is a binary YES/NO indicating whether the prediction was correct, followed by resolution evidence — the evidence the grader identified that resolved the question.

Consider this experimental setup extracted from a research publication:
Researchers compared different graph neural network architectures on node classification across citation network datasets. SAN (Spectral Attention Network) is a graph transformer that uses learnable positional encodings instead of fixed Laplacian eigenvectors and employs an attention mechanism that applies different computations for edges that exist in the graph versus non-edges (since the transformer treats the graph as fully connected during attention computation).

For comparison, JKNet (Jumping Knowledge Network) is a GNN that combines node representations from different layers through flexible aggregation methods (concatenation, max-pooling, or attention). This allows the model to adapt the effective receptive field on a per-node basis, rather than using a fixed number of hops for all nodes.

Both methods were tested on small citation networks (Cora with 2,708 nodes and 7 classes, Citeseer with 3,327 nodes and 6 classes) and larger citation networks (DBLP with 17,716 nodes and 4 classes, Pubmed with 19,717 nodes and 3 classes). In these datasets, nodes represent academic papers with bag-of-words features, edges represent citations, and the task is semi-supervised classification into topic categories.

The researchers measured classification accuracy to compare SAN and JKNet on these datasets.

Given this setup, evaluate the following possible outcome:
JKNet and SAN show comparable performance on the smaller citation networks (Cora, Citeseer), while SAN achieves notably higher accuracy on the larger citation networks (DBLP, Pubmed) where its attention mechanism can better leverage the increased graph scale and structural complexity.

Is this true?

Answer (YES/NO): NO